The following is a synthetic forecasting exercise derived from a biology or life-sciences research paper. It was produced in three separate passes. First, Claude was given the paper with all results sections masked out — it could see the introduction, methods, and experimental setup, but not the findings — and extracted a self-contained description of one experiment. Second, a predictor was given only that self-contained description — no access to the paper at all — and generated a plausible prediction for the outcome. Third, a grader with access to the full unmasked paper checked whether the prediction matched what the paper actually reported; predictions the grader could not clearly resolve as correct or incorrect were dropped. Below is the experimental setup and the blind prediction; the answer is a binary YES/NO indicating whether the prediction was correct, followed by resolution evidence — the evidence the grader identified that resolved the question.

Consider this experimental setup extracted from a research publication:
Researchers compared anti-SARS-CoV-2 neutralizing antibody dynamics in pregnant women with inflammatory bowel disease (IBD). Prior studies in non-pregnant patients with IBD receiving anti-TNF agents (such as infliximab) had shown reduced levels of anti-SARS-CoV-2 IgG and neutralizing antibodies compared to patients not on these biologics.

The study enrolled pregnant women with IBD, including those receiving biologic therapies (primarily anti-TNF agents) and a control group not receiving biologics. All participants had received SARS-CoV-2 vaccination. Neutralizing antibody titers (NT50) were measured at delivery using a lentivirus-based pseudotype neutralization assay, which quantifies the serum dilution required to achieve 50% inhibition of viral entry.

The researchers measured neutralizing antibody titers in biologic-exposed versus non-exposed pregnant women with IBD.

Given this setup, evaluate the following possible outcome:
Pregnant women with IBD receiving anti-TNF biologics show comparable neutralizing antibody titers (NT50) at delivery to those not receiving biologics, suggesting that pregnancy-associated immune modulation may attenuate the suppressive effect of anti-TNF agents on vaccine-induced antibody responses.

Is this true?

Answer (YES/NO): YES